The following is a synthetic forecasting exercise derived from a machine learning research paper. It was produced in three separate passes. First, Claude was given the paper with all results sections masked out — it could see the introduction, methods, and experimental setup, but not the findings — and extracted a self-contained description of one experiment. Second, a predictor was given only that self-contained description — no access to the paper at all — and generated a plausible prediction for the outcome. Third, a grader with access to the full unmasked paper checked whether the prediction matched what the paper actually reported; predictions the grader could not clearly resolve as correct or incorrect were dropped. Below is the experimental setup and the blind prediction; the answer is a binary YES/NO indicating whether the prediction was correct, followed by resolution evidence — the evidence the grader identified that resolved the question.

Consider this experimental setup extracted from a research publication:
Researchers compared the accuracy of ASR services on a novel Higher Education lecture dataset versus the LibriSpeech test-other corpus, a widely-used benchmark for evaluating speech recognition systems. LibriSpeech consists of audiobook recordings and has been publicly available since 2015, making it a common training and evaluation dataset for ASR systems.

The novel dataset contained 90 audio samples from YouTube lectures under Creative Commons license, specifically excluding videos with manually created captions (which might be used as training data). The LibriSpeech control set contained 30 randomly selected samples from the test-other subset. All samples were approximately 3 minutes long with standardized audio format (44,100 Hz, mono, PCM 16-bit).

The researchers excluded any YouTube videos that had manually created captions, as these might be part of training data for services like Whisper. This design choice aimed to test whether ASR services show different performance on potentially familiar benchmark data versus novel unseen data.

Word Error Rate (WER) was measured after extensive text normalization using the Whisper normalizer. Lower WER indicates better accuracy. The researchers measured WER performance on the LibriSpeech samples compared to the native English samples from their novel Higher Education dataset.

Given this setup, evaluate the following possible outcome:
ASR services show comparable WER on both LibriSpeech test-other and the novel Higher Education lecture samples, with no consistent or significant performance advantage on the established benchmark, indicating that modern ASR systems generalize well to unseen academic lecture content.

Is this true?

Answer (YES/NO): YES